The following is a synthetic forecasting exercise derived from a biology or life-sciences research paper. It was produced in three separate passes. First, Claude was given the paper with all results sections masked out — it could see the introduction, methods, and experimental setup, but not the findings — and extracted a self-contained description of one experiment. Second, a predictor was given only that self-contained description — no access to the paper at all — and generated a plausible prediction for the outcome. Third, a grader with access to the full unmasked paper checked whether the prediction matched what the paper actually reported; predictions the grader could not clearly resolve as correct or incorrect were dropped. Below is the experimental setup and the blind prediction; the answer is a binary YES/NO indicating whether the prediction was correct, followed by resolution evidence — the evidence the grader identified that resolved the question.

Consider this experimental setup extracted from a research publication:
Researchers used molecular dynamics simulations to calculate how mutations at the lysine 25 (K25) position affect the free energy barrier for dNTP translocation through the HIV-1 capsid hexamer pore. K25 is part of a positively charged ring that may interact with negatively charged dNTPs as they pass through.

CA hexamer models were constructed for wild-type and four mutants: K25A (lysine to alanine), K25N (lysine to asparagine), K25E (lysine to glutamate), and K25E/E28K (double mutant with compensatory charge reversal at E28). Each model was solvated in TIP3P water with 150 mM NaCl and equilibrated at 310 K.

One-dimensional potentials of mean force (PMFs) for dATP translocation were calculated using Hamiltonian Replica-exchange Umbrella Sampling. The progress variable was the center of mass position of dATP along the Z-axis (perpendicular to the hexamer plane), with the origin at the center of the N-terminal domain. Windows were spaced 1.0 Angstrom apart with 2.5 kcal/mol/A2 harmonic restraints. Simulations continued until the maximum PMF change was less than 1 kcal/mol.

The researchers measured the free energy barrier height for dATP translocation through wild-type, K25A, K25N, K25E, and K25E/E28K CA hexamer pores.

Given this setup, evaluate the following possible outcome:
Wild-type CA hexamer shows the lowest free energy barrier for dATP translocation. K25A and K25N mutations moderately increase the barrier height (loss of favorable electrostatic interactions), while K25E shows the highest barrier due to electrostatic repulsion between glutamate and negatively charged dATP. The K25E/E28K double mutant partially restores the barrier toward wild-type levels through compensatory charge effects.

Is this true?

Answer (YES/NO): NO